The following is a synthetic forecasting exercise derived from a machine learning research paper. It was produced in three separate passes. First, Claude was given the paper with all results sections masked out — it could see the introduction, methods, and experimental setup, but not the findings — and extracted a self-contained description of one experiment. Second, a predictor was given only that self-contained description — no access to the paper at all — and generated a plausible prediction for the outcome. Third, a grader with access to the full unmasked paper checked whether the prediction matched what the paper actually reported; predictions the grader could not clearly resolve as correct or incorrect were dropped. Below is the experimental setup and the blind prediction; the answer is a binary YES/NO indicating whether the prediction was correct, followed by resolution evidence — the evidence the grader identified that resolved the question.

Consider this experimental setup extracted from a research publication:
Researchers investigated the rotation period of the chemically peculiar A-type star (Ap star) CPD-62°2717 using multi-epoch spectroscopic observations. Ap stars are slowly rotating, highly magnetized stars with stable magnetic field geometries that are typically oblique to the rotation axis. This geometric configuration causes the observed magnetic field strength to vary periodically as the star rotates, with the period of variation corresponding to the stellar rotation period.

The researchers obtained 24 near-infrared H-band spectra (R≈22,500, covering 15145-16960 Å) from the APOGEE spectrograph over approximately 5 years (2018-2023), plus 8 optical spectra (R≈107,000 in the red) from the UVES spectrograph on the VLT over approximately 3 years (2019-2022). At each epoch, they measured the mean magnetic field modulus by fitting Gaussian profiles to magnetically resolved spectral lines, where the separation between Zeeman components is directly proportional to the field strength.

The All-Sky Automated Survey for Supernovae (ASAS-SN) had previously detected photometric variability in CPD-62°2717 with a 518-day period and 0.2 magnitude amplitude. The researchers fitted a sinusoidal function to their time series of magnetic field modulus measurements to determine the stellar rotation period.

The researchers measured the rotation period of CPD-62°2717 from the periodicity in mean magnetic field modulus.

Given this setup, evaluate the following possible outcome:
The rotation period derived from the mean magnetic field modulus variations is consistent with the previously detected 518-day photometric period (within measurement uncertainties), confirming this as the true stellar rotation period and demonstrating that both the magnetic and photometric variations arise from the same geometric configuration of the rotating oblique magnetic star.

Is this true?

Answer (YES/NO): NO